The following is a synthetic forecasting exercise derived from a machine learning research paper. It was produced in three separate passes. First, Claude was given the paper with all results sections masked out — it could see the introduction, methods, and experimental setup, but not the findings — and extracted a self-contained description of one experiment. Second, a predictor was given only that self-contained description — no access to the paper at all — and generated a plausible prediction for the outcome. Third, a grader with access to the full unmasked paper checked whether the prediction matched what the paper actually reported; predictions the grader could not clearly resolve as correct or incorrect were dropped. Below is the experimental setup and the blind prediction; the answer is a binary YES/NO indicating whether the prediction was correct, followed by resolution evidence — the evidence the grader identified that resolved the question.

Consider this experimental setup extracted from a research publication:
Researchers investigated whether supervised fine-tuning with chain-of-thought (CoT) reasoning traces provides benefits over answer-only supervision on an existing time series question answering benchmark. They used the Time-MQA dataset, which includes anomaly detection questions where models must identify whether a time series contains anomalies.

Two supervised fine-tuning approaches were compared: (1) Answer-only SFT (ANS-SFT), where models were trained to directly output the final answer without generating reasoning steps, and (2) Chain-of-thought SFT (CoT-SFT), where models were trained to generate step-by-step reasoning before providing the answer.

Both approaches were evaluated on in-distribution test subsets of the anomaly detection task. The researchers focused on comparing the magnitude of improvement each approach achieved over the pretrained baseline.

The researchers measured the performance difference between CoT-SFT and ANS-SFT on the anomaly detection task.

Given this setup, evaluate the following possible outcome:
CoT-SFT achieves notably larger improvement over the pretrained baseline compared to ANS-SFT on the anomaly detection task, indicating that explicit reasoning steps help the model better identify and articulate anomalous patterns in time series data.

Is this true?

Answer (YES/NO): NO